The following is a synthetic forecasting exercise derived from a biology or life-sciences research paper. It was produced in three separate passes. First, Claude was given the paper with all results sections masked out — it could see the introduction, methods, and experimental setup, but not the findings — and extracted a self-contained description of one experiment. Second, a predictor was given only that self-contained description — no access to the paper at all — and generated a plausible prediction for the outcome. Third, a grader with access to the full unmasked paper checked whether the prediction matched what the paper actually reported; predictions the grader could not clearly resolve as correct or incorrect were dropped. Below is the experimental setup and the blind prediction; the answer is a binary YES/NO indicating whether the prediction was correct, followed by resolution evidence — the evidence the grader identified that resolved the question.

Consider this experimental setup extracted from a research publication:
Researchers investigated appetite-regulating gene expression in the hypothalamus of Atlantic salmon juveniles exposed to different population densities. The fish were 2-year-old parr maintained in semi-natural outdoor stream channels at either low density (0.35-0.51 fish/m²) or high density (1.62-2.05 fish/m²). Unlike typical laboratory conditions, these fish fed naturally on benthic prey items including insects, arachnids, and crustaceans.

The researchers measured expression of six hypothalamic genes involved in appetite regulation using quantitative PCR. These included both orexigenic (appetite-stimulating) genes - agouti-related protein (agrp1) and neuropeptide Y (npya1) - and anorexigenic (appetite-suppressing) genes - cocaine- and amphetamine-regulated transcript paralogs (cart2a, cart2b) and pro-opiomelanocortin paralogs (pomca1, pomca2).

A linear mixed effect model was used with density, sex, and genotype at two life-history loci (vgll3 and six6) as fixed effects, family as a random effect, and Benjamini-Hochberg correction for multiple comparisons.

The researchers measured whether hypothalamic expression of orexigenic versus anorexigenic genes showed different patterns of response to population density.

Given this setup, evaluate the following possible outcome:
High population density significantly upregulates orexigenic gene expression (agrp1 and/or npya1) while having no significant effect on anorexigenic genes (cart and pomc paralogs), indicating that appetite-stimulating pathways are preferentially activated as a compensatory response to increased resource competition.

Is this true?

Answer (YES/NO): NO